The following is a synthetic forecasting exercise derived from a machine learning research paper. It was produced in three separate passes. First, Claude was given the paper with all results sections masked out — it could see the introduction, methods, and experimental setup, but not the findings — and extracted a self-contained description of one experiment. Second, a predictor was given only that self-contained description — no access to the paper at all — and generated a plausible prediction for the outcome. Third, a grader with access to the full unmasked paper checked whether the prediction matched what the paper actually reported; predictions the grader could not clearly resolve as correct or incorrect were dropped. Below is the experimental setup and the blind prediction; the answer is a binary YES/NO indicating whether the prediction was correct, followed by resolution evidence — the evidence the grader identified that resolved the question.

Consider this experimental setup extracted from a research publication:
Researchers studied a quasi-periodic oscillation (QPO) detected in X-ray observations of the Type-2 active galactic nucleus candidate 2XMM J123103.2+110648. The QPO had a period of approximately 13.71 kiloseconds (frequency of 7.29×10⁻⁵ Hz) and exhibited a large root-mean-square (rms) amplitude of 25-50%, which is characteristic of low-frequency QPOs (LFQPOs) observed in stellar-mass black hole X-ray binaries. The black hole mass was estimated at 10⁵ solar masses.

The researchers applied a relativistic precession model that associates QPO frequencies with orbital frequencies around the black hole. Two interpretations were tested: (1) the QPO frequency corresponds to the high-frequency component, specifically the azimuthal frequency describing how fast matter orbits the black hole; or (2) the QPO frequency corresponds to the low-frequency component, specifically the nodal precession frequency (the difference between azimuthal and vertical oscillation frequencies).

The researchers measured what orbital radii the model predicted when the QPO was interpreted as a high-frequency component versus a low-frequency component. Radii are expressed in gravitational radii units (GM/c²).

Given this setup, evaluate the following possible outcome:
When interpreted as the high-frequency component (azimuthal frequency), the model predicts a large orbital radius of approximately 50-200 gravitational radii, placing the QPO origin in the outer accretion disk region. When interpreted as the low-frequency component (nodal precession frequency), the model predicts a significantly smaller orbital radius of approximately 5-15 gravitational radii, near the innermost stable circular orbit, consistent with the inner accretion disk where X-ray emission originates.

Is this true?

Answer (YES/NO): NO